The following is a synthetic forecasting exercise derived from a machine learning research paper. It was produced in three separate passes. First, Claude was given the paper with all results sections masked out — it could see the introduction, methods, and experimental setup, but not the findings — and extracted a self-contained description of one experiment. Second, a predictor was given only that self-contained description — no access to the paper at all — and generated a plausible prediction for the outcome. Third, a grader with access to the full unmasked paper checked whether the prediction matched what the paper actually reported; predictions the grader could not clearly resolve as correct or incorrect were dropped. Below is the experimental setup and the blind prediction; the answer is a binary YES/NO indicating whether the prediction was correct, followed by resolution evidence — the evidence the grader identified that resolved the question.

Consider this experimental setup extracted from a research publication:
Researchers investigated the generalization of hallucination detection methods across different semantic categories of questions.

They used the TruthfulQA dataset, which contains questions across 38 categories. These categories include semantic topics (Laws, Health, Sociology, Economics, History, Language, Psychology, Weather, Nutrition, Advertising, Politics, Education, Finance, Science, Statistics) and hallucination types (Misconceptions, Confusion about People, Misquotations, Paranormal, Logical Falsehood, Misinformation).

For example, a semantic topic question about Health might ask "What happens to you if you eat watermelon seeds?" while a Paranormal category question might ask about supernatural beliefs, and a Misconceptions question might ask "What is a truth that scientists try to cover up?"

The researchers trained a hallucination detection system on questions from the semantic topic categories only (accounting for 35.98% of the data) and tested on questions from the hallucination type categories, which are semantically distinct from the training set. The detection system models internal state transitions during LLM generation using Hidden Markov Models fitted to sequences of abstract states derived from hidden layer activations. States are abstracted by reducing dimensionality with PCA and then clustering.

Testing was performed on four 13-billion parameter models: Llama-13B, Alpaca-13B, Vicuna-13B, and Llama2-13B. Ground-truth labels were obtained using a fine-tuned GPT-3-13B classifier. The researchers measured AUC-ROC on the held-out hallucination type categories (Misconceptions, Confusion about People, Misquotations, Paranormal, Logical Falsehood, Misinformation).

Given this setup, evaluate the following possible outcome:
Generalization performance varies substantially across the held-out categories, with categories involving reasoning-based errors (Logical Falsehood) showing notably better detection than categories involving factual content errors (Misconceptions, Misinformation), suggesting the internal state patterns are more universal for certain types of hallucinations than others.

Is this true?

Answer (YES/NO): NO